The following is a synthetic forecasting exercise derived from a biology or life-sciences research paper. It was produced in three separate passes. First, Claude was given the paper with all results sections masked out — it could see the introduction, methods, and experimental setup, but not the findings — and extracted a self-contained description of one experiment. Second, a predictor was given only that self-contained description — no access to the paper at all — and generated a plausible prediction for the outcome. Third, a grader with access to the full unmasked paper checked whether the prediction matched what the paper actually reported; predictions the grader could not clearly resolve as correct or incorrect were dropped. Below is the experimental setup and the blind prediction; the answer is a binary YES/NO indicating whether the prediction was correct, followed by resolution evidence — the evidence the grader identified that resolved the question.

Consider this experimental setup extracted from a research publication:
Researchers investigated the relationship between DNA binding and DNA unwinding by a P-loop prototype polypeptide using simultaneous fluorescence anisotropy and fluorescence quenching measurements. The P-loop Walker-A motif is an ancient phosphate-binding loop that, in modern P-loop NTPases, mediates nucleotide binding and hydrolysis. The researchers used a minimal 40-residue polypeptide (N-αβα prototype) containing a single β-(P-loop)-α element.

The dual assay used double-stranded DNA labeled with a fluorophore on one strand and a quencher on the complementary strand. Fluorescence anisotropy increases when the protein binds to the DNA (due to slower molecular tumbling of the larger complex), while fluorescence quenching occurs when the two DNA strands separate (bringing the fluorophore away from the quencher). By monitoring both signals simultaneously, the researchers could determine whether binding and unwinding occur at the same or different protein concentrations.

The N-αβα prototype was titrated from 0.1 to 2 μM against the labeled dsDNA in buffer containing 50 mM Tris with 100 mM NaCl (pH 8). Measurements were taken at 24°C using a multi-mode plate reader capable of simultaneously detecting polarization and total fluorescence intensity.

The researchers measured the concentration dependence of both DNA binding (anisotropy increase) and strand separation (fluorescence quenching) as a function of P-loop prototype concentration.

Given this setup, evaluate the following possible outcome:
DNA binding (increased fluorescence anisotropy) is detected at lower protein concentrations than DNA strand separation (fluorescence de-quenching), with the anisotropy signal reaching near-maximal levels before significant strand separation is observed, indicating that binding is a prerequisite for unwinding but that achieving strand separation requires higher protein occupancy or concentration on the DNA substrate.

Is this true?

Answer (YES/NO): NO